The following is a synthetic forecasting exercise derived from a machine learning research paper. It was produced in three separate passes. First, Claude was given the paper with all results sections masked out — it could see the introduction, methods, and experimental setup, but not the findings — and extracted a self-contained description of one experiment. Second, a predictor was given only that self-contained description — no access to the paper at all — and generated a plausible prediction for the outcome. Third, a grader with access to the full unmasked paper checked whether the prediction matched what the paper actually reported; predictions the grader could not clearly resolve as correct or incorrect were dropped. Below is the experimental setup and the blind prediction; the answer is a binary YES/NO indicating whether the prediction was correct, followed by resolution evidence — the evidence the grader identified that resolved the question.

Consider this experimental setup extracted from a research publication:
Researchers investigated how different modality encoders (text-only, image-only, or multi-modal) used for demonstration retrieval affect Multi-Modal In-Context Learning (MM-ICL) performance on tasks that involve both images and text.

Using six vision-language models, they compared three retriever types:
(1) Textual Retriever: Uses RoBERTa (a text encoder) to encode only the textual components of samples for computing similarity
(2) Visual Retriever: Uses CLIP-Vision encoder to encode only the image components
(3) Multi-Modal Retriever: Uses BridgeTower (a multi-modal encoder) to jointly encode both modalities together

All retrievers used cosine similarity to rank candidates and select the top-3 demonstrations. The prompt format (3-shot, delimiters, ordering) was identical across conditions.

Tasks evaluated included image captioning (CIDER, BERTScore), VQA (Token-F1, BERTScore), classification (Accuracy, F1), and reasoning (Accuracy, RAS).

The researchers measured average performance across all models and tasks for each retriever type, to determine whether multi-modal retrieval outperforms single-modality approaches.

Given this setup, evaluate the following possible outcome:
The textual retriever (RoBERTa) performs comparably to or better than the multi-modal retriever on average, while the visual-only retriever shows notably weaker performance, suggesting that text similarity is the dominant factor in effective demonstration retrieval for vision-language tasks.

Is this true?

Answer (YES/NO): NO